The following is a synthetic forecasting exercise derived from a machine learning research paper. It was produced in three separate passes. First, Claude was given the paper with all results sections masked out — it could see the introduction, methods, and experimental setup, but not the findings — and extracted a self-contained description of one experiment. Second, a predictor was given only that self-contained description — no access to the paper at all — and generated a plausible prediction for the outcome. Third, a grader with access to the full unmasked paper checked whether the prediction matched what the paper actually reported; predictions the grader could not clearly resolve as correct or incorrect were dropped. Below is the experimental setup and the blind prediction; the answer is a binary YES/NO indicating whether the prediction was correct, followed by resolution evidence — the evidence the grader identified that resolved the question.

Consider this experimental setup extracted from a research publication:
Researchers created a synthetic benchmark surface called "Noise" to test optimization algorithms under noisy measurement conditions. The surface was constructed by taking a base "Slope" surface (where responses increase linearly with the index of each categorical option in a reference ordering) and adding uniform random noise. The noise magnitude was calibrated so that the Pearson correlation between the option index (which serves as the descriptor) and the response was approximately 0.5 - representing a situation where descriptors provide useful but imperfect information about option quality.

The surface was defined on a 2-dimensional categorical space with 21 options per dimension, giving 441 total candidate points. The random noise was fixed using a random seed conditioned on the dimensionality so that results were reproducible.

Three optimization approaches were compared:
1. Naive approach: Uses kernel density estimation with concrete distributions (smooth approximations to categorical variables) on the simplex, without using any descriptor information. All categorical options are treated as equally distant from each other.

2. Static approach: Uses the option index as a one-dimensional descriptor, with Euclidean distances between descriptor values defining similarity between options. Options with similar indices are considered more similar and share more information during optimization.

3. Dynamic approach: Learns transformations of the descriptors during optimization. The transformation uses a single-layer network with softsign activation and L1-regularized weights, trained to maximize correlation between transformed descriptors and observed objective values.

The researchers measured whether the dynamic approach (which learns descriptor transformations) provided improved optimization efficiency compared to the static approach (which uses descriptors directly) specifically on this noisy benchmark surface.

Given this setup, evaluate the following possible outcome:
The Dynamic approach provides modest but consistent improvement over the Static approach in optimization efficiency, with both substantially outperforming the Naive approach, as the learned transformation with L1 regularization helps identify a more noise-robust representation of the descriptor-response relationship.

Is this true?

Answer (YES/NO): YES